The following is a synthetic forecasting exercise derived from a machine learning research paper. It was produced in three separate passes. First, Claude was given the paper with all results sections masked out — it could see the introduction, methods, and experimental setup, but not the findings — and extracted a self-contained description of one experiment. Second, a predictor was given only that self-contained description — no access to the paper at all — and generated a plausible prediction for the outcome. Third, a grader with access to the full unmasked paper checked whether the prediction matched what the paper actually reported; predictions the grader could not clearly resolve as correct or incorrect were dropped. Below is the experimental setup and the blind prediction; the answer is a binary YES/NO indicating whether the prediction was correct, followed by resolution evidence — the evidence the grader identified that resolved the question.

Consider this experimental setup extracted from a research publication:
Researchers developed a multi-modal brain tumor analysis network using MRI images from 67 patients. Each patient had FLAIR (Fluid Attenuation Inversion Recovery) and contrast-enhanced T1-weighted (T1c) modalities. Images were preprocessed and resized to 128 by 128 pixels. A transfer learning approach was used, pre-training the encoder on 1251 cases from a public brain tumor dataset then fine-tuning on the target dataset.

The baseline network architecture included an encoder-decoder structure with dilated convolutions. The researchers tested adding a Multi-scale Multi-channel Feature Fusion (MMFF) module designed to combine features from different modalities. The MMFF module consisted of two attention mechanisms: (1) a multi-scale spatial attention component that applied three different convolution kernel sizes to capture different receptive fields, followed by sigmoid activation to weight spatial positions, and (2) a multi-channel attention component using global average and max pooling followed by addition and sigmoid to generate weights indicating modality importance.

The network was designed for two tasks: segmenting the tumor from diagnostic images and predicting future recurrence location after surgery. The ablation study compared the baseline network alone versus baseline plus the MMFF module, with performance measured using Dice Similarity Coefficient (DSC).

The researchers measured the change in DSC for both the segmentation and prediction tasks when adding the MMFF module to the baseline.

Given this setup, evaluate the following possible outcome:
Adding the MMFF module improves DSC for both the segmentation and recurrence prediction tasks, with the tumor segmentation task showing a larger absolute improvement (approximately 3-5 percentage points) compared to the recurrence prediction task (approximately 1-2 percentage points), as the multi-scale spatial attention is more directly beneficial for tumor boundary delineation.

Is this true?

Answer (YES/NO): NO